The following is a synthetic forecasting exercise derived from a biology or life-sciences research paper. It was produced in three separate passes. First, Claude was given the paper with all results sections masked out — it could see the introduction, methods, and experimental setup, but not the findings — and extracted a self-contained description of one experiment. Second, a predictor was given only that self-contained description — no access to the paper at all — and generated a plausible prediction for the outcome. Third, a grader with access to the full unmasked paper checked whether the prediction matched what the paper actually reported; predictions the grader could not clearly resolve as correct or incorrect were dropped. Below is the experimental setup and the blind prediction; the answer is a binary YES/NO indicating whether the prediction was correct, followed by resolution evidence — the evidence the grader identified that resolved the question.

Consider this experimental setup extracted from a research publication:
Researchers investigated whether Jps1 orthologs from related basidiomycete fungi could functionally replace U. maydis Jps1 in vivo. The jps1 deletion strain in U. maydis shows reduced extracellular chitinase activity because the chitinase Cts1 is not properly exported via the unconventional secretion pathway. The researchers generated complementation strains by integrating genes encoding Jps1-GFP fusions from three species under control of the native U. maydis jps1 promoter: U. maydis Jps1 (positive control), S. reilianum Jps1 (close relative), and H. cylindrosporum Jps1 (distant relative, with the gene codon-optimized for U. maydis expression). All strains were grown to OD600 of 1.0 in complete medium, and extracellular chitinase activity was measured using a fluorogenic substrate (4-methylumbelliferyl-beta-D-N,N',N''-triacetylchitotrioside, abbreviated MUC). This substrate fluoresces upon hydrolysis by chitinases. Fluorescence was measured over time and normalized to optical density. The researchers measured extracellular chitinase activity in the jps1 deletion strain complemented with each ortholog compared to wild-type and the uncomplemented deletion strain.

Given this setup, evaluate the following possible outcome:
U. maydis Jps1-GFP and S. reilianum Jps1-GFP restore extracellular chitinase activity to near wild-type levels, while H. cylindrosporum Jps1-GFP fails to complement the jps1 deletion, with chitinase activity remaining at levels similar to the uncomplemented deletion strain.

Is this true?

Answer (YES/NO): YES